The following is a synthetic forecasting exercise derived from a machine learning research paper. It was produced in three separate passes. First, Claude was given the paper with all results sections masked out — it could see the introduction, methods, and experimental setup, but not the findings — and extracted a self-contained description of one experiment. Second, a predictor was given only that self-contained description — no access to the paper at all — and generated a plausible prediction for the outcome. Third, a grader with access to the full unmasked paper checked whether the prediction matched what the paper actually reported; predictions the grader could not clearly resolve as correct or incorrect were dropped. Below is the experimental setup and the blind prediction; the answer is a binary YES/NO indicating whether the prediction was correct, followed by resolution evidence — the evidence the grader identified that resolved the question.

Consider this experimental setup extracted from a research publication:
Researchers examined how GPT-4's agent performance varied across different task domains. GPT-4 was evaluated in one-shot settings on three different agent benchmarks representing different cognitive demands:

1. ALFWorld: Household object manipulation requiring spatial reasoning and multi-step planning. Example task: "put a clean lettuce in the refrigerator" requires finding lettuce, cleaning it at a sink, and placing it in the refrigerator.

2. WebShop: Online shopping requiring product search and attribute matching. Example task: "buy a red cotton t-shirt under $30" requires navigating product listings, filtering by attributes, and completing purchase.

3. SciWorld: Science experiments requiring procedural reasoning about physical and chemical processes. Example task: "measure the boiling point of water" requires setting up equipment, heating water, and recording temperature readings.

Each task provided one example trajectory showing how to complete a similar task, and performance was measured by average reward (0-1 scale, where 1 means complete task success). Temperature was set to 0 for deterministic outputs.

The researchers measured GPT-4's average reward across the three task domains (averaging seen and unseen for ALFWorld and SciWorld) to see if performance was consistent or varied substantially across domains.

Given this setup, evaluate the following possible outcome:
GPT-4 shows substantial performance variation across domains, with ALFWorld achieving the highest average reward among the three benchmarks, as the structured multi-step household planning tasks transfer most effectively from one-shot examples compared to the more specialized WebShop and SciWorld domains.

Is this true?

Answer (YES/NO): NO